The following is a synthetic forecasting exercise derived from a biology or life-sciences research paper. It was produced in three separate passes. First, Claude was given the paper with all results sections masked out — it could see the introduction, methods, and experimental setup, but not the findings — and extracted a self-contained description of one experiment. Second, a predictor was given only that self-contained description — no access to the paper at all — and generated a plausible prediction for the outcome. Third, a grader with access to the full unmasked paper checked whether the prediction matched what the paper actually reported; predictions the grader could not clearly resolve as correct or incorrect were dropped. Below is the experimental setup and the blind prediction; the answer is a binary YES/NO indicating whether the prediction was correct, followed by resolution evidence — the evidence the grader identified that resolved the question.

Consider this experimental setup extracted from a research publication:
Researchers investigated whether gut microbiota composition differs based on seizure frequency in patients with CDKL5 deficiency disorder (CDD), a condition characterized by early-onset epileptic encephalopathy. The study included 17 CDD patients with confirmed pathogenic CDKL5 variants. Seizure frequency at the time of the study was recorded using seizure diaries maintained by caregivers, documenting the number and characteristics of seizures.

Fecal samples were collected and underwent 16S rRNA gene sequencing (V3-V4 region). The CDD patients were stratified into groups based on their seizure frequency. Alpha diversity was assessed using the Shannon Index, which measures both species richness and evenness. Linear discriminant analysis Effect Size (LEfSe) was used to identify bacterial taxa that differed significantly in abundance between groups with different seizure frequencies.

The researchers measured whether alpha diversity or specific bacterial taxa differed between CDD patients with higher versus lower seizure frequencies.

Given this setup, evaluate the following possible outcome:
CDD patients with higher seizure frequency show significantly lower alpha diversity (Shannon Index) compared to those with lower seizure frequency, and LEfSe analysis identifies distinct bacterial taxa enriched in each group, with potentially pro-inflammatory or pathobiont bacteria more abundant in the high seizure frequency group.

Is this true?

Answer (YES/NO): NO